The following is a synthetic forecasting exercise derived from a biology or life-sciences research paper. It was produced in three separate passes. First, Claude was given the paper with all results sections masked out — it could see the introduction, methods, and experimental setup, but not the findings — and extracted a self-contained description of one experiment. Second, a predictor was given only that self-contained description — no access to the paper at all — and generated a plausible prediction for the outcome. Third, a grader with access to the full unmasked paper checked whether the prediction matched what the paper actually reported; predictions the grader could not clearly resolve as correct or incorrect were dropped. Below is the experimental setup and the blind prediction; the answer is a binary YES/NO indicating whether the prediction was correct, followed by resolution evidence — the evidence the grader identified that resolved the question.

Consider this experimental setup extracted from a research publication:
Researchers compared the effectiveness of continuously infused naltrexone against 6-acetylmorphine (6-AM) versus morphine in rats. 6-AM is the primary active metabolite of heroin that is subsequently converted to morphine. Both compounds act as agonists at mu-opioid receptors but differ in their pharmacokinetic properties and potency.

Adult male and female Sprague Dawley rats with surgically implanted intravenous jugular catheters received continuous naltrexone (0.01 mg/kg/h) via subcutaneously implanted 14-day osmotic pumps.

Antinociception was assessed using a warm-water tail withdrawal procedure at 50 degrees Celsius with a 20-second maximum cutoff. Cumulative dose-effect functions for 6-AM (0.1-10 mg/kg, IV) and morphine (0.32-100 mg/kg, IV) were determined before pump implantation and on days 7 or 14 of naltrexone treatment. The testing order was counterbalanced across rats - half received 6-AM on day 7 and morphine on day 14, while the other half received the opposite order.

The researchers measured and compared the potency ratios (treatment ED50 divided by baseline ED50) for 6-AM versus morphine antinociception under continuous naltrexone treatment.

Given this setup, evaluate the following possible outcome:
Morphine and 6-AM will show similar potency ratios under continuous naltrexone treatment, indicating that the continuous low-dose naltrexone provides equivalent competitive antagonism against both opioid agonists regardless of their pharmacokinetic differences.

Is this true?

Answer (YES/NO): YES